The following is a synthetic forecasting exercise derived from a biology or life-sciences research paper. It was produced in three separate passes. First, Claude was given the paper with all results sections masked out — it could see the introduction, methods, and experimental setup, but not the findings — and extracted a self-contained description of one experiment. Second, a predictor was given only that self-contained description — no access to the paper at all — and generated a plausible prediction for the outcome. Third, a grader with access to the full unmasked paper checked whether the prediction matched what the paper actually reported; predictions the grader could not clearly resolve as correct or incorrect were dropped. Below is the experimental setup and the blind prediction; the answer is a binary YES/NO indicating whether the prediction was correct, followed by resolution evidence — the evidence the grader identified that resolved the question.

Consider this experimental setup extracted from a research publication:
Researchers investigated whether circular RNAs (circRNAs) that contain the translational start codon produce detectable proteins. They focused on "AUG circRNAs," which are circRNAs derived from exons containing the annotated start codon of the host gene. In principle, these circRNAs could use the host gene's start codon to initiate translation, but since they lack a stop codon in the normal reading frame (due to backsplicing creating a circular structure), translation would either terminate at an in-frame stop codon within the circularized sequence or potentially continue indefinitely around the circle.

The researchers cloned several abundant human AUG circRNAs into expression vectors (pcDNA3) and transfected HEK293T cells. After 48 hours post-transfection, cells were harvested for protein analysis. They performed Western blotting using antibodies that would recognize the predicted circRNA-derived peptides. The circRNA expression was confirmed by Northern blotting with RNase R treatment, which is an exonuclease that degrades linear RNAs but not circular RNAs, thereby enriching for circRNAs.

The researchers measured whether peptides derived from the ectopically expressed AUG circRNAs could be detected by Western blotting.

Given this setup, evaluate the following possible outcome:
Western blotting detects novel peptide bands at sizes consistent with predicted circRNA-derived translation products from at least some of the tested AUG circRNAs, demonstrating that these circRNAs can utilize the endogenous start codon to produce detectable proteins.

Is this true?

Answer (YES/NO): NO